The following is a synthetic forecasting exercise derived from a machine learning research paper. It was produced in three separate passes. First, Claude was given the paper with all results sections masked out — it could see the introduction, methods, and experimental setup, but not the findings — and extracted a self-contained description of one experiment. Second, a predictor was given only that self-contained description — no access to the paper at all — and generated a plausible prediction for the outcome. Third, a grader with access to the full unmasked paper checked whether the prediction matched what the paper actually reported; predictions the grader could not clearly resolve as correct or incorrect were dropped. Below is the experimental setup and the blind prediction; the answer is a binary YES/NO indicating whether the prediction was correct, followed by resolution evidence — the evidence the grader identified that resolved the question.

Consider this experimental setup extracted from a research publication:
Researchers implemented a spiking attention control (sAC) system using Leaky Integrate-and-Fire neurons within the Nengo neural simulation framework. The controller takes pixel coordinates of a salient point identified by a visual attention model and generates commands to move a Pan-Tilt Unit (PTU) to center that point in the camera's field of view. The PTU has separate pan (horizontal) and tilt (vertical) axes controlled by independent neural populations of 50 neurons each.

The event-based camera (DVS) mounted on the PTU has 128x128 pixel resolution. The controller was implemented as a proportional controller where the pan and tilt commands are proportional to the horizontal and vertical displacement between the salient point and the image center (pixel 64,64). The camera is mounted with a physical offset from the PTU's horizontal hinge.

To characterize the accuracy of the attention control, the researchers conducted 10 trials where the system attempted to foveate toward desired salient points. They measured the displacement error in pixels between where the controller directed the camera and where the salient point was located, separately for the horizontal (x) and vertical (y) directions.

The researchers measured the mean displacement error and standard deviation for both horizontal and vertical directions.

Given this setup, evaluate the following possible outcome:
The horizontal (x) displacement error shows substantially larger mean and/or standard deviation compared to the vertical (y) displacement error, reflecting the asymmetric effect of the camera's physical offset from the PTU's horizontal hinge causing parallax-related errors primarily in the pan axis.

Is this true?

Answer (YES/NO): NO